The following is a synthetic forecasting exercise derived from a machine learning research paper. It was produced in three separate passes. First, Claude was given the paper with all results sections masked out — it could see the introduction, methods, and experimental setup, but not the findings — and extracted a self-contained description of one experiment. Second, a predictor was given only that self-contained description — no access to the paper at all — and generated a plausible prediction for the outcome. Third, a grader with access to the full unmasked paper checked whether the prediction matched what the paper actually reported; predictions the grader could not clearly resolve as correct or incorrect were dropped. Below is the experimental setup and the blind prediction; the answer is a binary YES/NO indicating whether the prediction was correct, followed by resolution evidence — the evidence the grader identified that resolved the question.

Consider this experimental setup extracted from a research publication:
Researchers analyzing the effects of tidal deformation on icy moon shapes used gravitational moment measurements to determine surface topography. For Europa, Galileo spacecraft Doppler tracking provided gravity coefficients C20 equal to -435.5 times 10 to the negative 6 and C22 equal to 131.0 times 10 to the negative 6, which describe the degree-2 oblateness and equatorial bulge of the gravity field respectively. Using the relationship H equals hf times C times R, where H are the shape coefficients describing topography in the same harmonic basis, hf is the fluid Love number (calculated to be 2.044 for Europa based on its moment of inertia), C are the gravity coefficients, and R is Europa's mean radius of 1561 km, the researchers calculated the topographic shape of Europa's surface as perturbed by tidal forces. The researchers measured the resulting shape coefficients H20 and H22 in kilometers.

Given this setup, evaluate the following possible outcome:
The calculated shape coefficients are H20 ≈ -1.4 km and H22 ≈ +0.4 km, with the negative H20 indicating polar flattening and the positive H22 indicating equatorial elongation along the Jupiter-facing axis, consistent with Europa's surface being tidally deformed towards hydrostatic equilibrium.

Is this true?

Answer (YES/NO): YES